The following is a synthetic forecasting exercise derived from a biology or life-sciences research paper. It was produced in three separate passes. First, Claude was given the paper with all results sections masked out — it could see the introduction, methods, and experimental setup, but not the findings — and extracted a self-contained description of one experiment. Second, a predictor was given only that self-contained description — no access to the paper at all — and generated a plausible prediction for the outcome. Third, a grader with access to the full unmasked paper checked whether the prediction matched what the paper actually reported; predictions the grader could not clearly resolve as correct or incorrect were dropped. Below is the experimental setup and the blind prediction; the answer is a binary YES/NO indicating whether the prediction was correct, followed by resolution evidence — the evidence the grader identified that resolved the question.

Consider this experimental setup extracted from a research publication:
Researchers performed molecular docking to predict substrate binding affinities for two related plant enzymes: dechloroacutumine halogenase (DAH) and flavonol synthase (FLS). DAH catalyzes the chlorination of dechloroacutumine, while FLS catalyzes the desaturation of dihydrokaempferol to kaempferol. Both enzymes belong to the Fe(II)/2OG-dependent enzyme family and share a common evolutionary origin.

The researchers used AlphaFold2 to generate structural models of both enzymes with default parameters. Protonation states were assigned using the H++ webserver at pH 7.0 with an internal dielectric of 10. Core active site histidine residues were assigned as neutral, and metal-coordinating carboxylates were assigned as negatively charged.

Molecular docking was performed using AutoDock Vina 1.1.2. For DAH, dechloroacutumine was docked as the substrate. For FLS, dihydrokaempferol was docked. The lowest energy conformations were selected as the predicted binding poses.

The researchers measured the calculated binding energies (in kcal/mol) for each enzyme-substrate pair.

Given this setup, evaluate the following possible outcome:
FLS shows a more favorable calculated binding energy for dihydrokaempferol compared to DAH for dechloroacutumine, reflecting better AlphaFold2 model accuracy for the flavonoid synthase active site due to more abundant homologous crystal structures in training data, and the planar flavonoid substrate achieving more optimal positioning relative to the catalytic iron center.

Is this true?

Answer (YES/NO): YES